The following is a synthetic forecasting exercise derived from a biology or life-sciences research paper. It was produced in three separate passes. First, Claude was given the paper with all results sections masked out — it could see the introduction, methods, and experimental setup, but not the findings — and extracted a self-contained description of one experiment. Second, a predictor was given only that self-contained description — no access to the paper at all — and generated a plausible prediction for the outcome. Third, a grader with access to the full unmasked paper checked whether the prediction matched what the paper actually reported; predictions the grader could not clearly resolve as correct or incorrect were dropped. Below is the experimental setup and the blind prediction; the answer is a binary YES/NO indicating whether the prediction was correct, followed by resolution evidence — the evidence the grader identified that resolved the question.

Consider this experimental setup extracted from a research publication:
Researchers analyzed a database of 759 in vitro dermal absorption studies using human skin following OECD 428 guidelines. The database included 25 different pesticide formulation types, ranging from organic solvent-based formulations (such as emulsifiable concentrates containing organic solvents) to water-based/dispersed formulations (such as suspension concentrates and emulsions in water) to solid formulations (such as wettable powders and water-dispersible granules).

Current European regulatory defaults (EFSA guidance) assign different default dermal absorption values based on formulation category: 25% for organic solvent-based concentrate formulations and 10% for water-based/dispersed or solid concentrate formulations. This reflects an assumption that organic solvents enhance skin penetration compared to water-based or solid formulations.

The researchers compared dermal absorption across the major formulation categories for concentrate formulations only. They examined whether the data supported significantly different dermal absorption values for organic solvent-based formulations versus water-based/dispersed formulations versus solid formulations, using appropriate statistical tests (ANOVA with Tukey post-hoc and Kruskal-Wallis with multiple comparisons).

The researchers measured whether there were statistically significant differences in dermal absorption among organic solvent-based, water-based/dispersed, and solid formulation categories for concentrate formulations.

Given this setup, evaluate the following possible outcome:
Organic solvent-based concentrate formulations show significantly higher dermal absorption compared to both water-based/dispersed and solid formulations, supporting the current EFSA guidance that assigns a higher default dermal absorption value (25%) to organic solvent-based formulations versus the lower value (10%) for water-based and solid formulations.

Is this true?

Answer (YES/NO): YES